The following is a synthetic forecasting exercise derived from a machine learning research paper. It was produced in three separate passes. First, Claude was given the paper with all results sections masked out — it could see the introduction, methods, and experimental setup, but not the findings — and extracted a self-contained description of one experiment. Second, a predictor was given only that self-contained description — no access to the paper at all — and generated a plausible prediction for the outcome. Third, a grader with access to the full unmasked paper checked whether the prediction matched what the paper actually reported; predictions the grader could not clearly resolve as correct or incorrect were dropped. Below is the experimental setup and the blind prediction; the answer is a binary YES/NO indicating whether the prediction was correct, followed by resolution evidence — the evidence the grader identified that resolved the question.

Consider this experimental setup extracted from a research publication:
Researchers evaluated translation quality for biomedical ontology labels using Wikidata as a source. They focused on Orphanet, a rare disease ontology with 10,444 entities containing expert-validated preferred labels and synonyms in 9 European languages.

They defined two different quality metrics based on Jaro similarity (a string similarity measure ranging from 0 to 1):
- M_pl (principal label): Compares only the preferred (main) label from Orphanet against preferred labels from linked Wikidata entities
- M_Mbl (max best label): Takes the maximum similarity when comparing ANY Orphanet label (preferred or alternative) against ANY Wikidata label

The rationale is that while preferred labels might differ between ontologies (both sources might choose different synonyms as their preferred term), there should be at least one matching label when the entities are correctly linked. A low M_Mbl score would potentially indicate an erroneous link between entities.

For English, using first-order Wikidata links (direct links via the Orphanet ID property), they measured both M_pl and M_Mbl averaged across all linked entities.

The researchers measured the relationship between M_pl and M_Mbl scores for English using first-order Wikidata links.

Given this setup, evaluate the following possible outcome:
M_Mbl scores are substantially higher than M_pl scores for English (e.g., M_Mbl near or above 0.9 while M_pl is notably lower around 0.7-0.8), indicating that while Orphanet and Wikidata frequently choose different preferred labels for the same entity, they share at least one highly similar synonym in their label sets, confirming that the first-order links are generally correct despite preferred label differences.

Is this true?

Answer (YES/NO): NO